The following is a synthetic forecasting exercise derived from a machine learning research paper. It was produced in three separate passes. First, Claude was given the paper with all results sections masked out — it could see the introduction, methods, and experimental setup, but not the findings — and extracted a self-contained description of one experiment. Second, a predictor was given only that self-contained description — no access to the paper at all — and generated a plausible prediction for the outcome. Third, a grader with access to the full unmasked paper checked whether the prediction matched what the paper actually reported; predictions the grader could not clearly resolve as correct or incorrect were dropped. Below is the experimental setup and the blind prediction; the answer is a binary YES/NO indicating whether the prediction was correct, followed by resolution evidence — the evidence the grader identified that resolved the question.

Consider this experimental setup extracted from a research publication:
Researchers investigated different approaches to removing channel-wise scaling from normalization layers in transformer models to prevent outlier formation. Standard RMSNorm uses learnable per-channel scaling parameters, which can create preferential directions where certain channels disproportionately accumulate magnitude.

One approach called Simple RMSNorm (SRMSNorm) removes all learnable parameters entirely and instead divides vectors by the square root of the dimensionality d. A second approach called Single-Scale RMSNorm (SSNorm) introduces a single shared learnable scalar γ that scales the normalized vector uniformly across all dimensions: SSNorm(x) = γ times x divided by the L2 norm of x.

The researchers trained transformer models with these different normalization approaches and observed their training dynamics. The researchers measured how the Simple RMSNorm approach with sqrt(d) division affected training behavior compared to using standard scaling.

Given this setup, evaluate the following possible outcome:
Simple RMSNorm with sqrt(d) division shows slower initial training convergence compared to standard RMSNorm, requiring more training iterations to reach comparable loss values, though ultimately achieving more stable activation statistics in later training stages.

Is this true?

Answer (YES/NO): NO